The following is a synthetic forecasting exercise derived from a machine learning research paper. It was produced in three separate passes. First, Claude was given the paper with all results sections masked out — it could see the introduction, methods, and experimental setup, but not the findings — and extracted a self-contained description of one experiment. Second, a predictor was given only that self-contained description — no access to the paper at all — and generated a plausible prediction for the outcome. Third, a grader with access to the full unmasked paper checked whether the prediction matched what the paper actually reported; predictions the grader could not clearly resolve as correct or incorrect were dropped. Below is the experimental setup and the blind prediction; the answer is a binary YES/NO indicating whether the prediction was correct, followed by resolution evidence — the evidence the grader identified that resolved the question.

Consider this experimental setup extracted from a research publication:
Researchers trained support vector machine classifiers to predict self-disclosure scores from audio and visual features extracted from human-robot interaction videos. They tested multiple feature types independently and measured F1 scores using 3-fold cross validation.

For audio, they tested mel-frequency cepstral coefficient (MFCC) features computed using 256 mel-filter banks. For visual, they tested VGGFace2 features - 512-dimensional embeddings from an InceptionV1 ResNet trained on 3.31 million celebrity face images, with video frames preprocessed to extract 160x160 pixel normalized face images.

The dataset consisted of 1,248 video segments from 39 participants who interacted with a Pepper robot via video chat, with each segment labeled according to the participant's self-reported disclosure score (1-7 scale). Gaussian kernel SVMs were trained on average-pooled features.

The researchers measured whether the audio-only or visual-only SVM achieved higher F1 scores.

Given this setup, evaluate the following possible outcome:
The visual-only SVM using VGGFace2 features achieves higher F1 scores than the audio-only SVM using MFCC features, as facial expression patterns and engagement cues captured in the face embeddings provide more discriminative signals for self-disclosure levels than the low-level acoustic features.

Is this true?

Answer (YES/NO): YES